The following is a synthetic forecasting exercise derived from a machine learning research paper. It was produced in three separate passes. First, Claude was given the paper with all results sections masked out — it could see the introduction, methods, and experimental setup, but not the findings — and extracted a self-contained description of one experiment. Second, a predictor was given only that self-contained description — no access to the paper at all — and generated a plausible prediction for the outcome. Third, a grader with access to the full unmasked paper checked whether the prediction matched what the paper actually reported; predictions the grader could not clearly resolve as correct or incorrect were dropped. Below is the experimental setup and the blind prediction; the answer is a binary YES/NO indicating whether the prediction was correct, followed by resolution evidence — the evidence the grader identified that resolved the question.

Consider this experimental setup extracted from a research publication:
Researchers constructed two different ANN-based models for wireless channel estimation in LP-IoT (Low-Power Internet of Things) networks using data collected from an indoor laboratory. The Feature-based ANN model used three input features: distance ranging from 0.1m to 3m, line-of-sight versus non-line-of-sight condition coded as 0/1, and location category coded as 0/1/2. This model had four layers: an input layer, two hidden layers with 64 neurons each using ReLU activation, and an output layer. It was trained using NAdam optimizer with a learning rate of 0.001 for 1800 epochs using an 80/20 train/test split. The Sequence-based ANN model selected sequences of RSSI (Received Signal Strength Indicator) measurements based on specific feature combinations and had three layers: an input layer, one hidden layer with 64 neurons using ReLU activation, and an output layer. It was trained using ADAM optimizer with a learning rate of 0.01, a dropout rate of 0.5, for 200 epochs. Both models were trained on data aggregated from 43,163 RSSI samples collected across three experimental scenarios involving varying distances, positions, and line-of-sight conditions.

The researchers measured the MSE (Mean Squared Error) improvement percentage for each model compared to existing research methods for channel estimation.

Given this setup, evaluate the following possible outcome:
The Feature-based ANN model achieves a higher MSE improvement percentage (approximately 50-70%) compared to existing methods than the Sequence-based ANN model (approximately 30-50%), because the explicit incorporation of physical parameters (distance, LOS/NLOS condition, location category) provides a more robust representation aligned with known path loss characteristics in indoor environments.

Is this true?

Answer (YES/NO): NO